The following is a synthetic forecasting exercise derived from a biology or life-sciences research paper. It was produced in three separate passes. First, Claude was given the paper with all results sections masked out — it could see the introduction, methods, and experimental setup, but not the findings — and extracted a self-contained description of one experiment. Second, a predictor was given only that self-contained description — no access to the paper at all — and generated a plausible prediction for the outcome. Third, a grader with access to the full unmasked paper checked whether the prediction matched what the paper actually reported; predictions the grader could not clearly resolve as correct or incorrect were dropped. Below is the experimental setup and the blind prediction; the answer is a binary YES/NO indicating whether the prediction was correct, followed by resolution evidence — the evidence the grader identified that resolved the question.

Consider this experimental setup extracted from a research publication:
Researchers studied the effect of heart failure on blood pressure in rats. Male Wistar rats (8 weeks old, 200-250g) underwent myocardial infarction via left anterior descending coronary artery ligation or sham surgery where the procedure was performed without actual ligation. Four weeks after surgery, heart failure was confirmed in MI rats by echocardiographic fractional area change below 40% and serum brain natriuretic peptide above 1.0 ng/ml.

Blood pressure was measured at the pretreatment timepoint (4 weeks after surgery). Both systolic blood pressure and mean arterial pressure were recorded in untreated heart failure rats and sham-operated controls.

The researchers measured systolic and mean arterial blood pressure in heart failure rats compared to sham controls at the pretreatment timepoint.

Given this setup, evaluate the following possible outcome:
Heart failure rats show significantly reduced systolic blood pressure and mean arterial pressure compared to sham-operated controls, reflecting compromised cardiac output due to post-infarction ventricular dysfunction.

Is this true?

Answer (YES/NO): YES